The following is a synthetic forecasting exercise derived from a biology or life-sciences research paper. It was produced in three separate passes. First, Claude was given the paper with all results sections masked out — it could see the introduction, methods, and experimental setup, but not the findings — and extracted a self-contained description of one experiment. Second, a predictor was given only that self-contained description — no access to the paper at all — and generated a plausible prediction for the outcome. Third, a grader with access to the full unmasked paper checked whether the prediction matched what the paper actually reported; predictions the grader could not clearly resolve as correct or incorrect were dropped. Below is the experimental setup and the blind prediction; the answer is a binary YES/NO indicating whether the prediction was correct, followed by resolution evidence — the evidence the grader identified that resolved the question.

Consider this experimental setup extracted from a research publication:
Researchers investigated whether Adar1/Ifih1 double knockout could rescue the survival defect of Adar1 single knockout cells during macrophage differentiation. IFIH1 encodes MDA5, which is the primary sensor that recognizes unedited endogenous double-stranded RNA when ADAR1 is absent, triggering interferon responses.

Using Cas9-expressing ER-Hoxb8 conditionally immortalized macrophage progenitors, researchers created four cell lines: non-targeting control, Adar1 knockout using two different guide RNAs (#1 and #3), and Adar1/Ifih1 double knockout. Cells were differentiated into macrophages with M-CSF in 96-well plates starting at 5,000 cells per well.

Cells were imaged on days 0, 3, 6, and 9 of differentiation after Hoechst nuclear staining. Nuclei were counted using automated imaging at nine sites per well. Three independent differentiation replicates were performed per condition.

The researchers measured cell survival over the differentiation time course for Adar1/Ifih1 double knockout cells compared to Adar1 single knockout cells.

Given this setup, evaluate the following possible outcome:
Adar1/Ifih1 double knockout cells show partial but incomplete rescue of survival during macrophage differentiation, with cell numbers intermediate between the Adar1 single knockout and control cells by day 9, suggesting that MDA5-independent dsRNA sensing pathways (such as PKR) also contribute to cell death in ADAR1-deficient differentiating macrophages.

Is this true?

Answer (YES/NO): NO